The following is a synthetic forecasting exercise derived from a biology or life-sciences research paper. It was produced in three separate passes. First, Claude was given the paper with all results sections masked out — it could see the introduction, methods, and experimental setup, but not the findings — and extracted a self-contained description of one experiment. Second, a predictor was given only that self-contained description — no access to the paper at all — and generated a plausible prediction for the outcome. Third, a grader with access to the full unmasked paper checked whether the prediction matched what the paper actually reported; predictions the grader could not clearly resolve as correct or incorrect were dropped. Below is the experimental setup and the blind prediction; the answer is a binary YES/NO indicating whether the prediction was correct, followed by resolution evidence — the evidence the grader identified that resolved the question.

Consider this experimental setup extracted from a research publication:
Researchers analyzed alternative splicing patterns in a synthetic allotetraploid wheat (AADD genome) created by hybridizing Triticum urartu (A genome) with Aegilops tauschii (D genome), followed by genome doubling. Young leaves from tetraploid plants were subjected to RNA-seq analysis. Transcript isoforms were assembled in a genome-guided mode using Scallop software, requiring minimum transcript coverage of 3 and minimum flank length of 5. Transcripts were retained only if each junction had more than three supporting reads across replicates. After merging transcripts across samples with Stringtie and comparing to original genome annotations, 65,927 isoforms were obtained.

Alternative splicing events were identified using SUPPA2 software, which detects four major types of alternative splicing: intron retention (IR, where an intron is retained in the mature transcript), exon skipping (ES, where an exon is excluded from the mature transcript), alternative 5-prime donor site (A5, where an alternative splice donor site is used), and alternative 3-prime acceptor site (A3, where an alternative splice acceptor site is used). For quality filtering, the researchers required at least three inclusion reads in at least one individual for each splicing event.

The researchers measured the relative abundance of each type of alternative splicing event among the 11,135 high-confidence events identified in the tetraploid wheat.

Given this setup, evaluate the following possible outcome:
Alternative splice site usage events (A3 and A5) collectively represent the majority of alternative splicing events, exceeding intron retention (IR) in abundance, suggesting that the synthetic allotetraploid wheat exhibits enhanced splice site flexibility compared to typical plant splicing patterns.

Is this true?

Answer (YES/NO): NO